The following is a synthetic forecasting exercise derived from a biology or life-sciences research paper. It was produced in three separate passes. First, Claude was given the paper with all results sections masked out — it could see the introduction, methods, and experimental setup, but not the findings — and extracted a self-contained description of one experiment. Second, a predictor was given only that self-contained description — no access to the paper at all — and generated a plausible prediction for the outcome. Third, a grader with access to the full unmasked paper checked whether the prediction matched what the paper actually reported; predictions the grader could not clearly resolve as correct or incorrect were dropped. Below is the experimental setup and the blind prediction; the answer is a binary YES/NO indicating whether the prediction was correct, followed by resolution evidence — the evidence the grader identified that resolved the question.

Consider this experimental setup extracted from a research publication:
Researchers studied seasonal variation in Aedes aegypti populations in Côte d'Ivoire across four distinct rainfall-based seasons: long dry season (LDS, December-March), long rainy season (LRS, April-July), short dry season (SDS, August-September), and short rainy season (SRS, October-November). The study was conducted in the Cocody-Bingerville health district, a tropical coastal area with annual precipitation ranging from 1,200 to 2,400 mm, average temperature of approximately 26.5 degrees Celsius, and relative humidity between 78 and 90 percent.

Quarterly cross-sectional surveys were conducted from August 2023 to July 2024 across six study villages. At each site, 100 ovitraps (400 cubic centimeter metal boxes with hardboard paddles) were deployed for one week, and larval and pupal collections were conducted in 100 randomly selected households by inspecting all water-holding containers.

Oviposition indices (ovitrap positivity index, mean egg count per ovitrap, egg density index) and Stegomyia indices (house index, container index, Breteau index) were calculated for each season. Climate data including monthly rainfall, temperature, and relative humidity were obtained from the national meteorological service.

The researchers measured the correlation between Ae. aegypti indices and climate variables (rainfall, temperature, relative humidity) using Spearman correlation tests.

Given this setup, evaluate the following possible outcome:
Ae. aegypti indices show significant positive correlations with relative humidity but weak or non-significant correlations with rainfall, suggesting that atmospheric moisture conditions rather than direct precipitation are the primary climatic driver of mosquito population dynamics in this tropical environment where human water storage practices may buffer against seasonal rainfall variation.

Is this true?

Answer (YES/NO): NO